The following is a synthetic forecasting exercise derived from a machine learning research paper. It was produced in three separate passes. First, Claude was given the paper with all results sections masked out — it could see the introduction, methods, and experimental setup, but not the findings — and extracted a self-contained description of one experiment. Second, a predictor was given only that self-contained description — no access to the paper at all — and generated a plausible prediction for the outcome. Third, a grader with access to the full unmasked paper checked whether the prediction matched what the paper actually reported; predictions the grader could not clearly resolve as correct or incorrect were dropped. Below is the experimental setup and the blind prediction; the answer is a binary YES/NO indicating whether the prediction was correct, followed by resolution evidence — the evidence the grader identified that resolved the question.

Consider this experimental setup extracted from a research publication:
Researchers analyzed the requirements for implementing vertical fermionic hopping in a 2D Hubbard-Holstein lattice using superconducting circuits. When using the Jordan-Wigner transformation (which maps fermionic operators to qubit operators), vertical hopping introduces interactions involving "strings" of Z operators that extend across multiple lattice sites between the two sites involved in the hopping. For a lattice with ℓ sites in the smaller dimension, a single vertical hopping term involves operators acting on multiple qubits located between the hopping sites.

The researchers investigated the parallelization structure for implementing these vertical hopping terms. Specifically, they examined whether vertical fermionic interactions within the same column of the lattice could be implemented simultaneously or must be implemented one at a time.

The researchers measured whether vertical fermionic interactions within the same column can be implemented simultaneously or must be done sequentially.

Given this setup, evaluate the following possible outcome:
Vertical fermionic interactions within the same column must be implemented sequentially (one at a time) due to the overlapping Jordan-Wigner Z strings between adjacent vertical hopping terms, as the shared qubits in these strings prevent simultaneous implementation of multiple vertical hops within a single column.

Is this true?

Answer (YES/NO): NO